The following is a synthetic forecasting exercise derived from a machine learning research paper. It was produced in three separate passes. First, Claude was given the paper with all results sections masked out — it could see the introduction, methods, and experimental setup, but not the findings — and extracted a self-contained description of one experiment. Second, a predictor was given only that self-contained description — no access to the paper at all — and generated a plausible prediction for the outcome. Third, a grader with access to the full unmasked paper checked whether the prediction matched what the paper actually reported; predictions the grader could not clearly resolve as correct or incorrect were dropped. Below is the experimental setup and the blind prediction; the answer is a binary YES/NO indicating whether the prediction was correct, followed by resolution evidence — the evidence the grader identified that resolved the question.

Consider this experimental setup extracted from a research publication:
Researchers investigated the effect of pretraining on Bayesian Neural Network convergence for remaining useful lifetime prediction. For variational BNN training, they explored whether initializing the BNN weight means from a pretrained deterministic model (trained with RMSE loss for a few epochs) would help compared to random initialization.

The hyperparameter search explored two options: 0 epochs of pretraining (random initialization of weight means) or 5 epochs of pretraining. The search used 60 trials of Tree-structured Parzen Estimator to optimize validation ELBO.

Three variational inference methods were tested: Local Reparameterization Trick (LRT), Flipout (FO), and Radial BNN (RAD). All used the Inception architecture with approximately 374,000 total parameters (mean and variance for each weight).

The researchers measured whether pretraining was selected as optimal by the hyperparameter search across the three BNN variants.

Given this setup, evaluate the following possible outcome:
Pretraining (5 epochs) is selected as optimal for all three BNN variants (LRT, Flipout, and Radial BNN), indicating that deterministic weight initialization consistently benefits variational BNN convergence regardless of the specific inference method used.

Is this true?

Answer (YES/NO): YES